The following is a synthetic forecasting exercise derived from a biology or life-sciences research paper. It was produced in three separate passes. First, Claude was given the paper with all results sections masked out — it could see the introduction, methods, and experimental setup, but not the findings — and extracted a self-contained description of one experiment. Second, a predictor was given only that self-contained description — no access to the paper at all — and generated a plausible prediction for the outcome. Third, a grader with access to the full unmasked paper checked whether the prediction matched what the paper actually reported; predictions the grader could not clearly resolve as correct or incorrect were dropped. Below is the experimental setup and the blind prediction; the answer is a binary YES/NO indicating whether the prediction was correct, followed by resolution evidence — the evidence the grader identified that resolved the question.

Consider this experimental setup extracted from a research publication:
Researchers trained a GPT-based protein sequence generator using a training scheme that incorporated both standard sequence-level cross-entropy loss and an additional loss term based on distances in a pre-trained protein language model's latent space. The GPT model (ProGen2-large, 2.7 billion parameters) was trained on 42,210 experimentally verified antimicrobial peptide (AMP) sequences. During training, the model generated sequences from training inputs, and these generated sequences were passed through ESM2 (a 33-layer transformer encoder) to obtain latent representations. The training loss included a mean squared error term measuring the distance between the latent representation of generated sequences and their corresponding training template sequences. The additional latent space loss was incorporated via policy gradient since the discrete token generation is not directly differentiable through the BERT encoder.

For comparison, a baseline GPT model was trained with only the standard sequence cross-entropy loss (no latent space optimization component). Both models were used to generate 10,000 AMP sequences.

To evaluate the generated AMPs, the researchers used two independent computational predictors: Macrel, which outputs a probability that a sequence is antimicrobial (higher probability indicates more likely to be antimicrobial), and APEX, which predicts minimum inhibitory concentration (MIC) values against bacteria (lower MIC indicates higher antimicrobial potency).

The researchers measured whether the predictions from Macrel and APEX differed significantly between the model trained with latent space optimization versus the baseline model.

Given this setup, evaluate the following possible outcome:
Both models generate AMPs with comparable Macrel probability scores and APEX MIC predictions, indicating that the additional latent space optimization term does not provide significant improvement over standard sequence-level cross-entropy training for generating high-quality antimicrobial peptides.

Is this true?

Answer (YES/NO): NO